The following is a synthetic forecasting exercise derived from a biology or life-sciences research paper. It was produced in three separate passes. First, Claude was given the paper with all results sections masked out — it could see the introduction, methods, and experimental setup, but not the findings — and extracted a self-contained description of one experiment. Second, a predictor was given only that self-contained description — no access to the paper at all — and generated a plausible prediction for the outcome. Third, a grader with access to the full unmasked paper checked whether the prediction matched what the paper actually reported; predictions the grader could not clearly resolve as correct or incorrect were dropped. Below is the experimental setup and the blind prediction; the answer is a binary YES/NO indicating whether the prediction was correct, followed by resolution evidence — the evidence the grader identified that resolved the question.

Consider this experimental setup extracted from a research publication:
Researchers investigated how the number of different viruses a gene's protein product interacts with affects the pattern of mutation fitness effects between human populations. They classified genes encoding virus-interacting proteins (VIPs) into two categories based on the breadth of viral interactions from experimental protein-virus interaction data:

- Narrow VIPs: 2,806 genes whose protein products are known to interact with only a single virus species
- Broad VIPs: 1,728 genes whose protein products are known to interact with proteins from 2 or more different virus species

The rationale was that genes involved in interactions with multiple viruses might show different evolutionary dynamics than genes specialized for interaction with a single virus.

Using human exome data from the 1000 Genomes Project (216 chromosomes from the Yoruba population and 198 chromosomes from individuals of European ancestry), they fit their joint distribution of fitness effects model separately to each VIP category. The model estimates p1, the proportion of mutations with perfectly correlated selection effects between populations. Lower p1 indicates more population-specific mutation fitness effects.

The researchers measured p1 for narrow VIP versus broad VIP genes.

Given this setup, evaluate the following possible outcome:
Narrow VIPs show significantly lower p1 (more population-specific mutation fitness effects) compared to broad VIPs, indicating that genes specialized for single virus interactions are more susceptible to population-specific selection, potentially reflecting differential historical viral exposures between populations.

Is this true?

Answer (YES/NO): YES